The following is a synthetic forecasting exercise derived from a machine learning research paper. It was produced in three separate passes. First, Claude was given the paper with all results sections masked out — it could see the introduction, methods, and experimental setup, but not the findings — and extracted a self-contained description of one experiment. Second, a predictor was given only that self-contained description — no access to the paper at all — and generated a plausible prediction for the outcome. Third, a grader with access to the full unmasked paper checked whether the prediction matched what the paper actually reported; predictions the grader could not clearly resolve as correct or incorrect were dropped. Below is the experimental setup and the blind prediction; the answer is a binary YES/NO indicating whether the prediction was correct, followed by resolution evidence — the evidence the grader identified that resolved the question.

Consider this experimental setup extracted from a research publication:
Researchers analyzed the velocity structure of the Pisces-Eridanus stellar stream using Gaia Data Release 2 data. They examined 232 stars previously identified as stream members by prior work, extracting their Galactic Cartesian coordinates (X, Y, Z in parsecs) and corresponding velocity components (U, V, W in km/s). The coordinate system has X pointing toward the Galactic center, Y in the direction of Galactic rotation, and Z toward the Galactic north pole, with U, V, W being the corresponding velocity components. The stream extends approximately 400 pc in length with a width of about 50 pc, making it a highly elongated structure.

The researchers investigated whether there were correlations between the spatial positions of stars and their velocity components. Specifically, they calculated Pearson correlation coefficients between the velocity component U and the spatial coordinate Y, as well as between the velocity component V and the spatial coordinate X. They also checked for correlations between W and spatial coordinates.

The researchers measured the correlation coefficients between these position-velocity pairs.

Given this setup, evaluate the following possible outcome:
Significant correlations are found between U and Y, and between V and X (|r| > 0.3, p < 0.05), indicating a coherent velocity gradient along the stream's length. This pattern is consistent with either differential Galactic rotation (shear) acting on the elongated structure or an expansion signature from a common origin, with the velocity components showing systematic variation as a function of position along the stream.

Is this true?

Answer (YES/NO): YES